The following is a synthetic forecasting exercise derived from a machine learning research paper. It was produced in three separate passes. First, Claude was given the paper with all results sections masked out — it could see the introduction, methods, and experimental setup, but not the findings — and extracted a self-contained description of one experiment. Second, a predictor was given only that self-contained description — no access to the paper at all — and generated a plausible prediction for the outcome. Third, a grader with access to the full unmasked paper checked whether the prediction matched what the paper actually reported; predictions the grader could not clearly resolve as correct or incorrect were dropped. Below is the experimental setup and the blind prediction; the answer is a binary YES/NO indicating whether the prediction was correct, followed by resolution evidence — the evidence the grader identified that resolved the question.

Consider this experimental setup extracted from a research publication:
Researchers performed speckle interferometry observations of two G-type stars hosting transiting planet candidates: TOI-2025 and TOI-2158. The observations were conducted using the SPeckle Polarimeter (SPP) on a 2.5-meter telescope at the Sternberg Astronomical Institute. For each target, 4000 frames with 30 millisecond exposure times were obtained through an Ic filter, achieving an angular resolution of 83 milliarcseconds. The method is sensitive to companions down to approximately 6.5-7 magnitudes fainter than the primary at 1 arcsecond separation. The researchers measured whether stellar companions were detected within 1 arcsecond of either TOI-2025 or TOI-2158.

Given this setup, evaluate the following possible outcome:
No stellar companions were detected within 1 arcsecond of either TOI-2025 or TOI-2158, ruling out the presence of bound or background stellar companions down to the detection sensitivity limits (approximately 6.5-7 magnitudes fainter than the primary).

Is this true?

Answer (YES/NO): YES